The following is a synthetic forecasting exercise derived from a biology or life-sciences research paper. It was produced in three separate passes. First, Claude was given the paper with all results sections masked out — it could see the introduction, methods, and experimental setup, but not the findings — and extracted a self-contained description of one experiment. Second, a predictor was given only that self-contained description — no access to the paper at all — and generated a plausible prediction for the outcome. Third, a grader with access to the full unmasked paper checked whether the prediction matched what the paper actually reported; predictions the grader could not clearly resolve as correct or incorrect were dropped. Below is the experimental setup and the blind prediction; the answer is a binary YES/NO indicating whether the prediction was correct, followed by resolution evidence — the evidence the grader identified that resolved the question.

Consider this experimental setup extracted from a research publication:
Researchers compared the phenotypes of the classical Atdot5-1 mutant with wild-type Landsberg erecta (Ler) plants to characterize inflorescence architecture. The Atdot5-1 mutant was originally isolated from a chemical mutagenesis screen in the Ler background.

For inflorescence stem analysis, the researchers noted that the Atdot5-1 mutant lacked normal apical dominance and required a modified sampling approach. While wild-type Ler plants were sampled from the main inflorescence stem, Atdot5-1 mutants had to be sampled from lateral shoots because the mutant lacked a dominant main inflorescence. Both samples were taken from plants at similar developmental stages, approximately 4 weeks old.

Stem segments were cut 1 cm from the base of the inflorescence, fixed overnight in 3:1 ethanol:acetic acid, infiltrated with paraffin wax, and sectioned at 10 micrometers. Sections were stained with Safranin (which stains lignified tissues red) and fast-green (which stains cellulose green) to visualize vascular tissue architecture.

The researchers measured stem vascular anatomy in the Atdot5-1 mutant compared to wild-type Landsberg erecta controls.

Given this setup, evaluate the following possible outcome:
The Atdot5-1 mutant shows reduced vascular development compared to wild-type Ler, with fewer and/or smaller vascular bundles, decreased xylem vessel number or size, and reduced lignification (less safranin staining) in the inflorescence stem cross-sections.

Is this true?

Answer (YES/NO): NO